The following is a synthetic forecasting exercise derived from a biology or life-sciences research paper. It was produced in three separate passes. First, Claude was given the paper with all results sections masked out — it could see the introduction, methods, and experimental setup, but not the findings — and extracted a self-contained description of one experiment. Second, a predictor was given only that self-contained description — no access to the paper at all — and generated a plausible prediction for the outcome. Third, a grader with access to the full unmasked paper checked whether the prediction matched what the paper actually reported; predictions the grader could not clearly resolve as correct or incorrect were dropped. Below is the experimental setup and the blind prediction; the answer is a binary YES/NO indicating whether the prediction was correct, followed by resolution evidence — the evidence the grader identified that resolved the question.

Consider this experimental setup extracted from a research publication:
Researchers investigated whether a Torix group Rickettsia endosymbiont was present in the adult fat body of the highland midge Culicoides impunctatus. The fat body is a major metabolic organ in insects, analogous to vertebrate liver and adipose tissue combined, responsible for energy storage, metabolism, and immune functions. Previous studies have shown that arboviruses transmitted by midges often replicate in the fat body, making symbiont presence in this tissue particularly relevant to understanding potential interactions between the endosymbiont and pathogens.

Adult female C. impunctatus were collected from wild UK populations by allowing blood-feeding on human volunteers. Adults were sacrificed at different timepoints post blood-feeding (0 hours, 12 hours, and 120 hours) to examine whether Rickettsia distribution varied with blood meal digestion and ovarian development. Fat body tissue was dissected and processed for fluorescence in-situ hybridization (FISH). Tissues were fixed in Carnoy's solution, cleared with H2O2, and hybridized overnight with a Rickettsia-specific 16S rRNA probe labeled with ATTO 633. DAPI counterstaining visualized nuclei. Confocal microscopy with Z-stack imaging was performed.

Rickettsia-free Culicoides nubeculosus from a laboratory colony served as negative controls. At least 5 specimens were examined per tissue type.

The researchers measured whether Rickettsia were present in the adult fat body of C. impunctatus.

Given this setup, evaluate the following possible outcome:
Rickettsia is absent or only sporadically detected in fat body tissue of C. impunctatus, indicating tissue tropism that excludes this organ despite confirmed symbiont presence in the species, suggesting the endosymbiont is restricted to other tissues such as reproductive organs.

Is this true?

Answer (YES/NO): NO